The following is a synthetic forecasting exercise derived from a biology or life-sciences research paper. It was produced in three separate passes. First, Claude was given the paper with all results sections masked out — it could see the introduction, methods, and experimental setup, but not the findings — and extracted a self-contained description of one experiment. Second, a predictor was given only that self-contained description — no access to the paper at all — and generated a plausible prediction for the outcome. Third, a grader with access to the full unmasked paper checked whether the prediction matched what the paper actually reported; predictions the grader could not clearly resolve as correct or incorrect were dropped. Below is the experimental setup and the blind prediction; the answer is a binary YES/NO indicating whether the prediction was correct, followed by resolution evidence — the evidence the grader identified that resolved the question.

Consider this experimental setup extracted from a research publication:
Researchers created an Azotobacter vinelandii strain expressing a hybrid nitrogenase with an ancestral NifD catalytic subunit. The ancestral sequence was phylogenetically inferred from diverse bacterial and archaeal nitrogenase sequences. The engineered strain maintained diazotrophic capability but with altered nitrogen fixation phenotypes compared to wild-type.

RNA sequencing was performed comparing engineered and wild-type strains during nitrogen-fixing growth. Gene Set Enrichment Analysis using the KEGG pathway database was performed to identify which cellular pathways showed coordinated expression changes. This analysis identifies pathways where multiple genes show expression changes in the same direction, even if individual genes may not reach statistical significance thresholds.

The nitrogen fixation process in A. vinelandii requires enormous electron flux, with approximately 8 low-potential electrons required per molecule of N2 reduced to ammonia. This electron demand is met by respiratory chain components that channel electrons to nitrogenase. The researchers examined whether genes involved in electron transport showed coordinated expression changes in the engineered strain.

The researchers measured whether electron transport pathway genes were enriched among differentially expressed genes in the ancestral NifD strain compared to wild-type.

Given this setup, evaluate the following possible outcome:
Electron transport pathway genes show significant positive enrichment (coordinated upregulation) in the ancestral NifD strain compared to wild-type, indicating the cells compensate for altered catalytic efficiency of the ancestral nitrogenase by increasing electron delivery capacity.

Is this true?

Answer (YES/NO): NO